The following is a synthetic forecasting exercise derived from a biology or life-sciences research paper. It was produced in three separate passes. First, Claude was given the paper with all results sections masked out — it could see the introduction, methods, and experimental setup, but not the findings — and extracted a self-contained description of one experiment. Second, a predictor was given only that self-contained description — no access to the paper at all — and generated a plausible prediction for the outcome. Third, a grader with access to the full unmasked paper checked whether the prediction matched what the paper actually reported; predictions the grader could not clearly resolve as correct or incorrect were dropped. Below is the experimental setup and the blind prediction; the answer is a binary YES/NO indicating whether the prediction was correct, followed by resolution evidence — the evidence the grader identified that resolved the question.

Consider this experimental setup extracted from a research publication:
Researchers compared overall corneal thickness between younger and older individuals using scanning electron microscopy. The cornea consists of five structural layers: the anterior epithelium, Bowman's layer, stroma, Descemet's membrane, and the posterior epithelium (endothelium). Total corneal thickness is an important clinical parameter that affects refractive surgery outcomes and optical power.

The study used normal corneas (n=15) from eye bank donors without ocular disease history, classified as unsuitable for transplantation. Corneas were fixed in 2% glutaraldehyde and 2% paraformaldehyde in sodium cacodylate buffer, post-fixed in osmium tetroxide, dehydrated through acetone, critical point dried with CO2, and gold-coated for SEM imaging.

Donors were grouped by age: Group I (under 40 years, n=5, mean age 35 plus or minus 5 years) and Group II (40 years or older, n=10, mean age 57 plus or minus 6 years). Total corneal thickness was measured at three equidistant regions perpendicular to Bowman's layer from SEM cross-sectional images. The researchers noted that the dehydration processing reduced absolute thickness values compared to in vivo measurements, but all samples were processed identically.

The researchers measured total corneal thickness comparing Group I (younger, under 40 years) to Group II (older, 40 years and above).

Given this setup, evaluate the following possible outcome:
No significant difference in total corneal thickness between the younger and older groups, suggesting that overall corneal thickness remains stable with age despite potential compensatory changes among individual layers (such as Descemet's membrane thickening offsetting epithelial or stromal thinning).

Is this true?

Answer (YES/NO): YES